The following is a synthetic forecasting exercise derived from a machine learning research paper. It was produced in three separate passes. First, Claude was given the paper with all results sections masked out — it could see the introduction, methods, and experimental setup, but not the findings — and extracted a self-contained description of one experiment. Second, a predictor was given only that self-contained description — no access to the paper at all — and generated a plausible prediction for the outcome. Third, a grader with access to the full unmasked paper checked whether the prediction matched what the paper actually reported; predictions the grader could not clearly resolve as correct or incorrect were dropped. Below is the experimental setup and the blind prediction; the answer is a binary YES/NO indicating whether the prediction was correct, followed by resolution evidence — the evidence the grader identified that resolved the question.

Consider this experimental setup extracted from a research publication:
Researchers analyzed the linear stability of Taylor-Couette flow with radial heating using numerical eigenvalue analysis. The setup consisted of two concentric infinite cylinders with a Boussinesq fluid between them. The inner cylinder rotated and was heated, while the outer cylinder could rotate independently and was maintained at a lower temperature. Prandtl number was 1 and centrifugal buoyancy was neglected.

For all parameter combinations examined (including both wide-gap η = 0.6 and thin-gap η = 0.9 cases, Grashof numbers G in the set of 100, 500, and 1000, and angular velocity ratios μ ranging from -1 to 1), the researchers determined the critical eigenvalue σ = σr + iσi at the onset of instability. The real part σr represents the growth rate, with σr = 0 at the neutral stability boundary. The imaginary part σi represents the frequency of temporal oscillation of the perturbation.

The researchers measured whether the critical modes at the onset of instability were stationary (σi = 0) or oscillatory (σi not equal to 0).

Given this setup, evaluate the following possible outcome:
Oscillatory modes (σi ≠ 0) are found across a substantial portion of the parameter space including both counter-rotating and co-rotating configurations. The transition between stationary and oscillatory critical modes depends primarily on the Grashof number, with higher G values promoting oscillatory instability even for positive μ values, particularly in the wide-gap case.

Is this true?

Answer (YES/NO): NO